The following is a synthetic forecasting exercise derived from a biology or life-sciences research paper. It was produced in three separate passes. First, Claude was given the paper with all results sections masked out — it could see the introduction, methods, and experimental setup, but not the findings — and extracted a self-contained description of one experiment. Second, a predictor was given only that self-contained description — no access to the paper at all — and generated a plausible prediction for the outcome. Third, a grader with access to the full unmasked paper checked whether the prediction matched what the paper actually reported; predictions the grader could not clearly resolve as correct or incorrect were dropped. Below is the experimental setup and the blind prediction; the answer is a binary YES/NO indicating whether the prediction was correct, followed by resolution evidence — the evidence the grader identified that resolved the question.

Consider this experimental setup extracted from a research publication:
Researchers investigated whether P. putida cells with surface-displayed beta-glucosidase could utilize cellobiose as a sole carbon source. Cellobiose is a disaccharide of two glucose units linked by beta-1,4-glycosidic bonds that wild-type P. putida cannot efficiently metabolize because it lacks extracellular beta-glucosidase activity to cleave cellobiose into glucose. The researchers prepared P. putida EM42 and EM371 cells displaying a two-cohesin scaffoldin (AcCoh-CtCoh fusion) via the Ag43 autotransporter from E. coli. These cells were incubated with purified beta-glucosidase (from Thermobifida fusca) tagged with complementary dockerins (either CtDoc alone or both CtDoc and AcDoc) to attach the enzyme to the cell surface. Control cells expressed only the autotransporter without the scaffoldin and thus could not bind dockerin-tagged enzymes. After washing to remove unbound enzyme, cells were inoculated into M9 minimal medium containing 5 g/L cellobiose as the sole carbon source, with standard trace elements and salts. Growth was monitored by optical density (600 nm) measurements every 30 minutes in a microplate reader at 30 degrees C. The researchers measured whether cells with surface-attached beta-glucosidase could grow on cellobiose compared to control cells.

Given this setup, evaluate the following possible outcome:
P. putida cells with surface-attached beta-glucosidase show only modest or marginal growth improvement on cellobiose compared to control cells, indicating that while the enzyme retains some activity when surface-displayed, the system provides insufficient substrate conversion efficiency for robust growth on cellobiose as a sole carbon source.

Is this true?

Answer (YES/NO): NO